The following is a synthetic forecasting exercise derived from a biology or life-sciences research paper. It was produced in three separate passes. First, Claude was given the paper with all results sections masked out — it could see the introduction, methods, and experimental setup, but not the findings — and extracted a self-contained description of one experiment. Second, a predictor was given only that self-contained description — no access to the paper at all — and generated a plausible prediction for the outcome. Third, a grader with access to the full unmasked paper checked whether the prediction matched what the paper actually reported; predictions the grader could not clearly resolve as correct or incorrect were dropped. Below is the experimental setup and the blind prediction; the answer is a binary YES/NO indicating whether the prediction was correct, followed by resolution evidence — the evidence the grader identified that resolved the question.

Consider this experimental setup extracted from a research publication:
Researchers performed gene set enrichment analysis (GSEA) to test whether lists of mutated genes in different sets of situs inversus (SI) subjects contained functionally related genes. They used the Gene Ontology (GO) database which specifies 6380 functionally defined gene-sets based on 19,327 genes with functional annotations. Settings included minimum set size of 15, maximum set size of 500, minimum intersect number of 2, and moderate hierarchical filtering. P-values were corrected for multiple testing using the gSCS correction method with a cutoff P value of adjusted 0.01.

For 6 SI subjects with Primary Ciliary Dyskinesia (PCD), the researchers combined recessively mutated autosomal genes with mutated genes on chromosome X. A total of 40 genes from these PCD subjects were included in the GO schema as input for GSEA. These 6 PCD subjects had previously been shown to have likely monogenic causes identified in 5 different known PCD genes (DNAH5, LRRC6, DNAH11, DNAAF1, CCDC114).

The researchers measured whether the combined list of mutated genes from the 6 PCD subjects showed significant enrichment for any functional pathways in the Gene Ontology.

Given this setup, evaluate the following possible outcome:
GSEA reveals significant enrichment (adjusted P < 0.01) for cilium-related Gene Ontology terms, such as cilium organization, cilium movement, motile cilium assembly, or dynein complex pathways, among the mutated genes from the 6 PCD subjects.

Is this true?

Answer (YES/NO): YES